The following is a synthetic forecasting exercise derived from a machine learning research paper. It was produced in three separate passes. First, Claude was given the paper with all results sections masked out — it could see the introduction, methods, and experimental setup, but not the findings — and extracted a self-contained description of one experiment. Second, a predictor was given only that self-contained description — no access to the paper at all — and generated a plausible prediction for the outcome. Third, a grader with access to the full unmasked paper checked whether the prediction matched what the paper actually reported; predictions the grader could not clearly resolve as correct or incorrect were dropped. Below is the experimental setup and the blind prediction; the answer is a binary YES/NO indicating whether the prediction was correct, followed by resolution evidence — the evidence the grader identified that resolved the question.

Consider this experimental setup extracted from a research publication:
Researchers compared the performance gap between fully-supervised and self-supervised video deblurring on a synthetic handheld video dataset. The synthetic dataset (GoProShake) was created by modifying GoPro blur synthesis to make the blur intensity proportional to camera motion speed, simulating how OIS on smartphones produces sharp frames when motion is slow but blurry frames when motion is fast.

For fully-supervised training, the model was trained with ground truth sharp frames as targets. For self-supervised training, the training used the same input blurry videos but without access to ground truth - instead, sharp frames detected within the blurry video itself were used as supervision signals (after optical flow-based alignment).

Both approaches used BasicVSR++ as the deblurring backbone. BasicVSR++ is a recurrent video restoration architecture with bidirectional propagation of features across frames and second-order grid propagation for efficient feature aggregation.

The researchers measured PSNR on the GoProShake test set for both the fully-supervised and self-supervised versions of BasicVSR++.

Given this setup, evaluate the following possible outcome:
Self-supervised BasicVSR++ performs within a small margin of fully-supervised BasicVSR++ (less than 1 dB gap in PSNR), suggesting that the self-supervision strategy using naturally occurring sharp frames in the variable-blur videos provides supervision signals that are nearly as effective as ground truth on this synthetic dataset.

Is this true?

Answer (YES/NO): YES